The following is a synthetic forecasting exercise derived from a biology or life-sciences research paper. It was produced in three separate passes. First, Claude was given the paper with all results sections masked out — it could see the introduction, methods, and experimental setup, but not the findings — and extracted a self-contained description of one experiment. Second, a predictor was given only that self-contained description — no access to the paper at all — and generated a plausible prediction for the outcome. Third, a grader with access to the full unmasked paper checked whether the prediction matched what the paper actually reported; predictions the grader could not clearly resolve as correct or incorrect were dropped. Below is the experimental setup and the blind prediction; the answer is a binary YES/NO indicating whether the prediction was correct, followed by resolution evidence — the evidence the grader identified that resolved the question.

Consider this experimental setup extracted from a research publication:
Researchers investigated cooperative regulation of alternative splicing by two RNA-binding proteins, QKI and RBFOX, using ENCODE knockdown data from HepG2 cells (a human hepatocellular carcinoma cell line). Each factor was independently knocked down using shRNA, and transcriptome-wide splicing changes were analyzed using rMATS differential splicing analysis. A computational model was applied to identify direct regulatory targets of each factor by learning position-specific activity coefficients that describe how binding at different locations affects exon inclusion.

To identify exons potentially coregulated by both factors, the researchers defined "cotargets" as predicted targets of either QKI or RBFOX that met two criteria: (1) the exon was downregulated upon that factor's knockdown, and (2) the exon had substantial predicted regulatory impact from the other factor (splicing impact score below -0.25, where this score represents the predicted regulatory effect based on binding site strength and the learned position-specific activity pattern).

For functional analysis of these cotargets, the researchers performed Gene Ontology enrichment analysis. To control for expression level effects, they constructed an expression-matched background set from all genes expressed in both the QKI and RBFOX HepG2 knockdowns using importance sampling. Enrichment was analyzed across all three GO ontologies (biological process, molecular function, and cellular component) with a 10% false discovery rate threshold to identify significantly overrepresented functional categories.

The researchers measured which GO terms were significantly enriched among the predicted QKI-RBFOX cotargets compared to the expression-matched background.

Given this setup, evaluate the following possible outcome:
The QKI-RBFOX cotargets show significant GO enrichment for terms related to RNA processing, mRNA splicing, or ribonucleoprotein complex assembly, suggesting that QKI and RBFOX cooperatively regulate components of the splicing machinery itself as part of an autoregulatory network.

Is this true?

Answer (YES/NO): NO